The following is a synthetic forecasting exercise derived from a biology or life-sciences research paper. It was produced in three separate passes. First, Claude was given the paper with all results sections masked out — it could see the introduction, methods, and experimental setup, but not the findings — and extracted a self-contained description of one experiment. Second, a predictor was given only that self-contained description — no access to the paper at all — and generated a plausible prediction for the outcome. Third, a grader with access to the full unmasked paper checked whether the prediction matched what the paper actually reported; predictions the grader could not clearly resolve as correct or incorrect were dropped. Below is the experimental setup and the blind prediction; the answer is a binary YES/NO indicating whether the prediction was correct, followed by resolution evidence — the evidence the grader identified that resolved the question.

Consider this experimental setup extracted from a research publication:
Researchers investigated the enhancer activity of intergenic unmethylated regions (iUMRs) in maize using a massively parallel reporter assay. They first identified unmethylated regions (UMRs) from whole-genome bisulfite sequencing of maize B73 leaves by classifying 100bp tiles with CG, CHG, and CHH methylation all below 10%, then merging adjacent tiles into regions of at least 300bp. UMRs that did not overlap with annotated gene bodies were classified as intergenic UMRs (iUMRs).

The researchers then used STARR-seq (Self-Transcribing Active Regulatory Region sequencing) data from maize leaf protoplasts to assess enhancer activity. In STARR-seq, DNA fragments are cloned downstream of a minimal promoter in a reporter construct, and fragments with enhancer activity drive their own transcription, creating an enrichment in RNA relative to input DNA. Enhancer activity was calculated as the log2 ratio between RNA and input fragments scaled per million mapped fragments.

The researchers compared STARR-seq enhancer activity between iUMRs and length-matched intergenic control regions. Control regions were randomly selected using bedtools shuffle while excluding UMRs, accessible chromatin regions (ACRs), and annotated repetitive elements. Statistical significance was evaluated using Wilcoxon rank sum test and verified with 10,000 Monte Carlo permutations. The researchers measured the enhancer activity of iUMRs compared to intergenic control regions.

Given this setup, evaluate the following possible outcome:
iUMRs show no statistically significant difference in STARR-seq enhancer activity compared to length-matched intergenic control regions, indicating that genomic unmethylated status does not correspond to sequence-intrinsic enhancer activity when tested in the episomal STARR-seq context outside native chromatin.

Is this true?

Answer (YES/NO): NO